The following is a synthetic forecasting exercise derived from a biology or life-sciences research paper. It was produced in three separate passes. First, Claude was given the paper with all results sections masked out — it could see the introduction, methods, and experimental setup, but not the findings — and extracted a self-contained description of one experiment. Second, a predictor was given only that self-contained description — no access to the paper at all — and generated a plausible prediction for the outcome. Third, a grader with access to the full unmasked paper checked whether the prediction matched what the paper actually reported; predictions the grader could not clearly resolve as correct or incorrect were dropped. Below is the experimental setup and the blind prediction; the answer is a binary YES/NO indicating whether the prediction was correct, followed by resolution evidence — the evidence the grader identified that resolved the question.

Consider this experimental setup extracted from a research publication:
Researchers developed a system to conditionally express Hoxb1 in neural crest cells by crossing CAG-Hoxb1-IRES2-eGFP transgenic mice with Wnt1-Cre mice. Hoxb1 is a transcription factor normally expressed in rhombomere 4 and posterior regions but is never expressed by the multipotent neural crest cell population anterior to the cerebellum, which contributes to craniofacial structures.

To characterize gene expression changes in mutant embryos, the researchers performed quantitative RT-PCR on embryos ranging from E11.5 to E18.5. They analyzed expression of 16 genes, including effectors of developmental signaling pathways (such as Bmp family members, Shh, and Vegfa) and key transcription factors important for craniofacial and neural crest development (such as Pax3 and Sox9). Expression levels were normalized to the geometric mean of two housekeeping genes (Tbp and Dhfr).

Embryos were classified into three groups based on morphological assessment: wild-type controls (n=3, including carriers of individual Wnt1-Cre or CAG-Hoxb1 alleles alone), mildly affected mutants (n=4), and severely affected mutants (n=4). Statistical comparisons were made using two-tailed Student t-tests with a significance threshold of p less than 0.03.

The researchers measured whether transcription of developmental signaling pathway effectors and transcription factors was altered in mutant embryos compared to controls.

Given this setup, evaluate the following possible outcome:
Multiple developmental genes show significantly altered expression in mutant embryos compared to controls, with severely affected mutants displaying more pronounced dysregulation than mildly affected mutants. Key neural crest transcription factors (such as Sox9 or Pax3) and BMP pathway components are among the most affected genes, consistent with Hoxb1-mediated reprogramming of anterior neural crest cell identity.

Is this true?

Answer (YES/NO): YES